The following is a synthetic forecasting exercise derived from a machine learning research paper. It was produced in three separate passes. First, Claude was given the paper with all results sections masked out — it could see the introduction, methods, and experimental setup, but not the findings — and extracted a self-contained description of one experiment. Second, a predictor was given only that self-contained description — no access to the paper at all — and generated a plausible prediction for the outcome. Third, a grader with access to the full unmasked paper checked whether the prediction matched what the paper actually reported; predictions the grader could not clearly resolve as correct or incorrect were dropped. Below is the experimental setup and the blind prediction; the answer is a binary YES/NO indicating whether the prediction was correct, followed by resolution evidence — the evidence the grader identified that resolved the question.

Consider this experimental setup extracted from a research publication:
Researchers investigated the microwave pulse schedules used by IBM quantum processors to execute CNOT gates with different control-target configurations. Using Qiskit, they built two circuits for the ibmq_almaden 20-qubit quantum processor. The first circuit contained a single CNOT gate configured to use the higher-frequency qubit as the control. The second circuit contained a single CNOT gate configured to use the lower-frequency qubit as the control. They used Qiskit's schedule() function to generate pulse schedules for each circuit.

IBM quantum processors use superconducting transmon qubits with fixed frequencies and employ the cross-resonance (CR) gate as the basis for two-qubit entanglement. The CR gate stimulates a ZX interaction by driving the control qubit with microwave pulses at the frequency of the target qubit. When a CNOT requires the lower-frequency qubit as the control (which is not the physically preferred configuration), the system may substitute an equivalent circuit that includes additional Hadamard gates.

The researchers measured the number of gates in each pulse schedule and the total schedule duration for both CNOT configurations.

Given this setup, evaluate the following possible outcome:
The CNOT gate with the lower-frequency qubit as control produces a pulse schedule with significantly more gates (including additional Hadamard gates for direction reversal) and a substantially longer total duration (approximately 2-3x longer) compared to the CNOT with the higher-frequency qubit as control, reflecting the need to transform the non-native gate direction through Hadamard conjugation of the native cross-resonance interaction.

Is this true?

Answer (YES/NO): NO